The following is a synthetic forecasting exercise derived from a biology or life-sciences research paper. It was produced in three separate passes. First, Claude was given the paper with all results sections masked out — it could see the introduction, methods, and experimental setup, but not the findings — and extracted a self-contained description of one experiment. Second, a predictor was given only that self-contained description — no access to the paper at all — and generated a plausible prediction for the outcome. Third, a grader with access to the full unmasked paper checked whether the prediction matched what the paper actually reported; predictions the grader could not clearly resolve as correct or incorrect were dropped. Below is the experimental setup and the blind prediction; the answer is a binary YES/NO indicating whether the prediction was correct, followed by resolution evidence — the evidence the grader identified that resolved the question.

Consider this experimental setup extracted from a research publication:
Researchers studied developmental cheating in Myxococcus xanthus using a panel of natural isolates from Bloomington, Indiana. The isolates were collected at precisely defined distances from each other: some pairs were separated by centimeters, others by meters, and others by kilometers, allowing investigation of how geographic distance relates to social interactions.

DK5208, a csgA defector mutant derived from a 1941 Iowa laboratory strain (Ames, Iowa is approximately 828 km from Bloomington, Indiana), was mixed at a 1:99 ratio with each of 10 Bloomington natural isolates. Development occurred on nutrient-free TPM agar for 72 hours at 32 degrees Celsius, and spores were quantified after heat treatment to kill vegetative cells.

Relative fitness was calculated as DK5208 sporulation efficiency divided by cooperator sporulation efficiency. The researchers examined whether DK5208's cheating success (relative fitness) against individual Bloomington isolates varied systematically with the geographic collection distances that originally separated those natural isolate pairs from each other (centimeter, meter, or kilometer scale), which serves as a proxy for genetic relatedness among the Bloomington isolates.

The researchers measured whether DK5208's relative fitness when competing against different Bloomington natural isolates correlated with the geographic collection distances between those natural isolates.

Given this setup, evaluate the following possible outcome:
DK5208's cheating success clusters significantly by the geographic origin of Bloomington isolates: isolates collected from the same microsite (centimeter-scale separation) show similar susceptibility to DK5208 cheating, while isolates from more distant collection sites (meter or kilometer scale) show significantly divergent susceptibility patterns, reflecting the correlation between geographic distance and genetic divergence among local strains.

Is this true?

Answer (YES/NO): NO